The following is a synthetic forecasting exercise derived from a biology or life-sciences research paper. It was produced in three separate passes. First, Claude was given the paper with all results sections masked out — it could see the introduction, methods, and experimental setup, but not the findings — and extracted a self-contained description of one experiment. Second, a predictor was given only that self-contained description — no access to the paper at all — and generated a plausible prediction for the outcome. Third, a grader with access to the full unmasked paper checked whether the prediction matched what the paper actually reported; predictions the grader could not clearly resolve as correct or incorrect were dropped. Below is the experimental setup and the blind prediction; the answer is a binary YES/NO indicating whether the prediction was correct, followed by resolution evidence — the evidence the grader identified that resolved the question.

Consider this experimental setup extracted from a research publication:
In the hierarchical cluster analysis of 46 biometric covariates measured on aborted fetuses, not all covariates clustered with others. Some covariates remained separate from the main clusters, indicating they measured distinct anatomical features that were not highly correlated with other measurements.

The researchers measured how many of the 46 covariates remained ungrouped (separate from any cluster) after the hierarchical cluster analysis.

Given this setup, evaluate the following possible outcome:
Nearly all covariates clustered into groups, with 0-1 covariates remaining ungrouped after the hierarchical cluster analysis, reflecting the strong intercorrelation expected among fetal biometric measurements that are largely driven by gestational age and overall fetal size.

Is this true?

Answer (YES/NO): NO